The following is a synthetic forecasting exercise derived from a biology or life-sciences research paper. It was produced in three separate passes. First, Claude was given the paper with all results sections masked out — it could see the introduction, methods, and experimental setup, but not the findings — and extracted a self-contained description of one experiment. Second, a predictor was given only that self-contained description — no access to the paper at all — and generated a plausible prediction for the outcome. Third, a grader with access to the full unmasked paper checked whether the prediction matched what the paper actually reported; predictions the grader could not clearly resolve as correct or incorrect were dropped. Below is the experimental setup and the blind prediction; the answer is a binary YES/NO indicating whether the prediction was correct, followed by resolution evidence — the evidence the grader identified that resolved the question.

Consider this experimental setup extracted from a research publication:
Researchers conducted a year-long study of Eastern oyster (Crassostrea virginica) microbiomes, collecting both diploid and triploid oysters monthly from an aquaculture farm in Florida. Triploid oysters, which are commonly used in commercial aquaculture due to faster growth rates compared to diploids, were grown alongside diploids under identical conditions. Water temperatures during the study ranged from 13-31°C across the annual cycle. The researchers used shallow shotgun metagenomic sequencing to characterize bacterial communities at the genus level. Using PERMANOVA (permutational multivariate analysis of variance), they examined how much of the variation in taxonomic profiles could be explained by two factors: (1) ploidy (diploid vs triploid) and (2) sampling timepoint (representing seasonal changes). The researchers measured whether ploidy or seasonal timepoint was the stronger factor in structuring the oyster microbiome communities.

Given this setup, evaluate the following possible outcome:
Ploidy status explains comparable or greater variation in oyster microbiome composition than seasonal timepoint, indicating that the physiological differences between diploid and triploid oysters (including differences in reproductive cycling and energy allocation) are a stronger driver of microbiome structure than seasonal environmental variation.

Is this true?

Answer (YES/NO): NO